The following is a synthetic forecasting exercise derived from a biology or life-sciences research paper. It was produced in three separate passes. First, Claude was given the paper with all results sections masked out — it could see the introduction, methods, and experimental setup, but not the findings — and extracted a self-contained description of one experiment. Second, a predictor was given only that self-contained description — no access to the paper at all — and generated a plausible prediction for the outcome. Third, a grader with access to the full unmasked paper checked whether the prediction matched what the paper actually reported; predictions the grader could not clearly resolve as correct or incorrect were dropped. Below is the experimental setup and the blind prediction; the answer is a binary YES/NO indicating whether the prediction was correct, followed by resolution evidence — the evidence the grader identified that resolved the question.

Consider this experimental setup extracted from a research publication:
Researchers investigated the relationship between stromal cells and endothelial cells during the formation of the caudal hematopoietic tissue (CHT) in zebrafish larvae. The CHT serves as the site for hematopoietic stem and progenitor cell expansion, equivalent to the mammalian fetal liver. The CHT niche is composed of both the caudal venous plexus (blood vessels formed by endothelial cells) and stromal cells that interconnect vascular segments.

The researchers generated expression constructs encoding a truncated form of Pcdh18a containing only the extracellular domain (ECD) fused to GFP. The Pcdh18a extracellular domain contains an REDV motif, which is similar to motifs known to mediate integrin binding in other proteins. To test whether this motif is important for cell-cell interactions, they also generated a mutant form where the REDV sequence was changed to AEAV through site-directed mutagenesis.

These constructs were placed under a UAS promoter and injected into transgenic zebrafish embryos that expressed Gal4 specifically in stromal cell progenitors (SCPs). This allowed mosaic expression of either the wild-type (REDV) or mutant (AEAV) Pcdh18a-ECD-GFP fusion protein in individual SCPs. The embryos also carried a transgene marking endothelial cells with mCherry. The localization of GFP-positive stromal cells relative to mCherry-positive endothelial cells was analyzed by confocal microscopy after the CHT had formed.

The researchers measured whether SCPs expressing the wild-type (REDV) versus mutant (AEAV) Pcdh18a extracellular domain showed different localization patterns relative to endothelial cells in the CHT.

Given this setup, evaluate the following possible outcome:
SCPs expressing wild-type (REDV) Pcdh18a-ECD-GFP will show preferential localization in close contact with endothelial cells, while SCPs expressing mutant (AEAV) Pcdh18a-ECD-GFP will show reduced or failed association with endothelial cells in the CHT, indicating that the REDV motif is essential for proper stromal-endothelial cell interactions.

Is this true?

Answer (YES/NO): YES